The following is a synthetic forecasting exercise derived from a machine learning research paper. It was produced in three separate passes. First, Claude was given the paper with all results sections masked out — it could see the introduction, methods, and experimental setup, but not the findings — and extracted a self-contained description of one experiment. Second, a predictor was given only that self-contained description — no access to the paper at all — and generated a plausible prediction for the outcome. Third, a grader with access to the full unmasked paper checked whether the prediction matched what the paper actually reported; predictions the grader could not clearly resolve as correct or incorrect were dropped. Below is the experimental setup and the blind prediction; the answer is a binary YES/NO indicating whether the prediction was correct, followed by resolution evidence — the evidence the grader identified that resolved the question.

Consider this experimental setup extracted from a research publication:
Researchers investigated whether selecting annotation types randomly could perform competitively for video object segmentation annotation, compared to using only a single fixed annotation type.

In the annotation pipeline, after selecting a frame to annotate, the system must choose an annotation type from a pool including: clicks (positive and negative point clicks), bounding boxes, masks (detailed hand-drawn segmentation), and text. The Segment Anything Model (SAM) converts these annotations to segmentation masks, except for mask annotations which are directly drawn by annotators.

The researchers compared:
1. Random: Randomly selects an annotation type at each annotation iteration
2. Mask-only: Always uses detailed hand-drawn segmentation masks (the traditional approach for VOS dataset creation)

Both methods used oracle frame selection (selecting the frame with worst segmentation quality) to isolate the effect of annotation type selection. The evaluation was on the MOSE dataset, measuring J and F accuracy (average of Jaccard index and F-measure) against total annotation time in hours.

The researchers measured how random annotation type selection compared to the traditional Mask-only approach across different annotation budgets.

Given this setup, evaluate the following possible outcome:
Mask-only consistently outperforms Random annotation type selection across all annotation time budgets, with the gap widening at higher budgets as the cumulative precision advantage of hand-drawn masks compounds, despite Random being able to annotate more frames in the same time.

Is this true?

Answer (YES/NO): NO